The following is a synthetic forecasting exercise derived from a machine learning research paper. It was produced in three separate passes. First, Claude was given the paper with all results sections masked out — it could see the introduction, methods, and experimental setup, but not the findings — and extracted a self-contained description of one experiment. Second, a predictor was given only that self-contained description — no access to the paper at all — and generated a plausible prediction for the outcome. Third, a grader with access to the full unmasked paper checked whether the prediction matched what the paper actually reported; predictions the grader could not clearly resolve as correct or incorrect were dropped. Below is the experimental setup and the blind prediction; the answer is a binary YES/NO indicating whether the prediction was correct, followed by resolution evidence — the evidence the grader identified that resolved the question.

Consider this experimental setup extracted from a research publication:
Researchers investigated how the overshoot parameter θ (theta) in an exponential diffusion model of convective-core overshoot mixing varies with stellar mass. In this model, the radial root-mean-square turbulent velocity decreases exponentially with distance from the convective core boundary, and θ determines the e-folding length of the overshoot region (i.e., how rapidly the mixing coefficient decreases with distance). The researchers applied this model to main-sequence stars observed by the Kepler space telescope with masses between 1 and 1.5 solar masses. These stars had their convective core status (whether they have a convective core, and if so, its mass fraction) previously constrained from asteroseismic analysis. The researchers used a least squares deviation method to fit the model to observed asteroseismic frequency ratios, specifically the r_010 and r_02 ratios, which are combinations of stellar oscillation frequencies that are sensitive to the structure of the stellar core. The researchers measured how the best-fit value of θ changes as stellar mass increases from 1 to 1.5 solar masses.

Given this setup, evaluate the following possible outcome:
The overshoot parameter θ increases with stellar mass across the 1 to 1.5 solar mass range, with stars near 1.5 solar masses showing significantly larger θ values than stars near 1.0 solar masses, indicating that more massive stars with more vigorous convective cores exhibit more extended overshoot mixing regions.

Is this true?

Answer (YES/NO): NO